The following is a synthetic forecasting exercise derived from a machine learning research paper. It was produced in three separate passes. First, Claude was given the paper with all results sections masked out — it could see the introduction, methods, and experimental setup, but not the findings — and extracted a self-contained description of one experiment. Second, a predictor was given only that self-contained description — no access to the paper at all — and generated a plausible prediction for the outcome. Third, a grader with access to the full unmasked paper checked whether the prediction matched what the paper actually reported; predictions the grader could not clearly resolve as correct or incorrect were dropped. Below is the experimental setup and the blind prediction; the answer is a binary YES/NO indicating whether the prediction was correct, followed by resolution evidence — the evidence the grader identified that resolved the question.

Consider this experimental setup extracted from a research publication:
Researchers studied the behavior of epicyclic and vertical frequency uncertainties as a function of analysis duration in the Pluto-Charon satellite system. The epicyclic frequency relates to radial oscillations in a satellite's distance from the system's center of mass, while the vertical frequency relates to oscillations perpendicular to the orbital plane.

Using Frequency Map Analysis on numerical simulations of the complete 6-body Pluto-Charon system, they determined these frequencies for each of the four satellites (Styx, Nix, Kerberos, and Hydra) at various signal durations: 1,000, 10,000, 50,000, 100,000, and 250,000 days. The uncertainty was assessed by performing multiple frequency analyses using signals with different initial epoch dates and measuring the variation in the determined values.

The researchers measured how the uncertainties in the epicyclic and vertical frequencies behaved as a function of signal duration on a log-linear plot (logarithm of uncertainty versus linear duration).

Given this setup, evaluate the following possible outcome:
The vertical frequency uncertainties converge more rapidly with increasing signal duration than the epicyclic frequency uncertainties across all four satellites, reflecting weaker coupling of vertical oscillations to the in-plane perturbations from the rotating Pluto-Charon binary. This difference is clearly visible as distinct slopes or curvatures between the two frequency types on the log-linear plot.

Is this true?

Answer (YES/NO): NO